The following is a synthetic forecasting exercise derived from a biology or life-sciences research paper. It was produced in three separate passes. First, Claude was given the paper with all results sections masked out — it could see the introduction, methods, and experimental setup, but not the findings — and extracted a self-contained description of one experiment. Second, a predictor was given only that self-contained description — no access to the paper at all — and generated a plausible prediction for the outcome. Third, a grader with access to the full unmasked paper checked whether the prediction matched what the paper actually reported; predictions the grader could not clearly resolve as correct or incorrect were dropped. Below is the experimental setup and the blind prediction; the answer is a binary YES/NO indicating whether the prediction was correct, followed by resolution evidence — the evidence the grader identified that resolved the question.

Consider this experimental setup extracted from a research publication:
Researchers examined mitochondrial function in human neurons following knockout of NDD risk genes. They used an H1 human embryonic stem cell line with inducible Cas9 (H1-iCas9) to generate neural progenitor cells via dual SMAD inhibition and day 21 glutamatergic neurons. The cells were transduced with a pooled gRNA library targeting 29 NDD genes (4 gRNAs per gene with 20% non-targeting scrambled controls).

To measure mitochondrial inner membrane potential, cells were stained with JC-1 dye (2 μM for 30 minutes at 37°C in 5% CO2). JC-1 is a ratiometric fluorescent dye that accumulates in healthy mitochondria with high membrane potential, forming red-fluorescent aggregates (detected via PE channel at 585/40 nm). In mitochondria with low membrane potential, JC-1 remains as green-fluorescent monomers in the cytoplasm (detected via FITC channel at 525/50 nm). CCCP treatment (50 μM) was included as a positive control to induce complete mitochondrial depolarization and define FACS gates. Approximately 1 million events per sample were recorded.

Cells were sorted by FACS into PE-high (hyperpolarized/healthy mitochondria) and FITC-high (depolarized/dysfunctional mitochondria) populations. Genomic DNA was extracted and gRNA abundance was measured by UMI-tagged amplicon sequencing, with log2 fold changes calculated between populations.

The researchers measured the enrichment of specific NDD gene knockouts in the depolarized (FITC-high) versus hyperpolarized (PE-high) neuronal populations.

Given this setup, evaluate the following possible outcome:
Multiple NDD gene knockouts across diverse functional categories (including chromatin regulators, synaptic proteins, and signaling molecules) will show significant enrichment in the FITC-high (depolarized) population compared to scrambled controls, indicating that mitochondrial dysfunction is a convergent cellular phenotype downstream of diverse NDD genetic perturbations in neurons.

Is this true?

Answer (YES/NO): NO